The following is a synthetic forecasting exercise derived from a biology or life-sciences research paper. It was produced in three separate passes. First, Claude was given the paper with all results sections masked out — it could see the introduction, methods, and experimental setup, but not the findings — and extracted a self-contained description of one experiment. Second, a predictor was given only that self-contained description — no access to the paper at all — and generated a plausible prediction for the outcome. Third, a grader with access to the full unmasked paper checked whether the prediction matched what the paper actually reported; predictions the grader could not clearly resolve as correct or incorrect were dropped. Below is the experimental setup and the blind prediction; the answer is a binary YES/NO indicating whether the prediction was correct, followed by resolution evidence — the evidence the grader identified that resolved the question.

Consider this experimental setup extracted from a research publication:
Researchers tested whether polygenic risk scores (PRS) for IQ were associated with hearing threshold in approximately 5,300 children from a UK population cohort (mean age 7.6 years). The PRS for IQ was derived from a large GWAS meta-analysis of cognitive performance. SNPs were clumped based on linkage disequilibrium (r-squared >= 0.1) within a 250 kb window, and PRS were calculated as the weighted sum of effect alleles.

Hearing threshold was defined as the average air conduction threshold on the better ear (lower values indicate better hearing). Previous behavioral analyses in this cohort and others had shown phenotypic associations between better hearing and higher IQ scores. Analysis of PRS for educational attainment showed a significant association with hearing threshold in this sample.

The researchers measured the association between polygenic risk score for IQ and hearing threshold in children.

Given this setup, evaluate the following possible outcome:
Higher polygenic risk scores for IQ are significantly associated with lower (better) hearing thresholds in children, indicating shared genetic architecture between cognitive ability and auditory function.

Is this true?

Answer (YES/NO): NO